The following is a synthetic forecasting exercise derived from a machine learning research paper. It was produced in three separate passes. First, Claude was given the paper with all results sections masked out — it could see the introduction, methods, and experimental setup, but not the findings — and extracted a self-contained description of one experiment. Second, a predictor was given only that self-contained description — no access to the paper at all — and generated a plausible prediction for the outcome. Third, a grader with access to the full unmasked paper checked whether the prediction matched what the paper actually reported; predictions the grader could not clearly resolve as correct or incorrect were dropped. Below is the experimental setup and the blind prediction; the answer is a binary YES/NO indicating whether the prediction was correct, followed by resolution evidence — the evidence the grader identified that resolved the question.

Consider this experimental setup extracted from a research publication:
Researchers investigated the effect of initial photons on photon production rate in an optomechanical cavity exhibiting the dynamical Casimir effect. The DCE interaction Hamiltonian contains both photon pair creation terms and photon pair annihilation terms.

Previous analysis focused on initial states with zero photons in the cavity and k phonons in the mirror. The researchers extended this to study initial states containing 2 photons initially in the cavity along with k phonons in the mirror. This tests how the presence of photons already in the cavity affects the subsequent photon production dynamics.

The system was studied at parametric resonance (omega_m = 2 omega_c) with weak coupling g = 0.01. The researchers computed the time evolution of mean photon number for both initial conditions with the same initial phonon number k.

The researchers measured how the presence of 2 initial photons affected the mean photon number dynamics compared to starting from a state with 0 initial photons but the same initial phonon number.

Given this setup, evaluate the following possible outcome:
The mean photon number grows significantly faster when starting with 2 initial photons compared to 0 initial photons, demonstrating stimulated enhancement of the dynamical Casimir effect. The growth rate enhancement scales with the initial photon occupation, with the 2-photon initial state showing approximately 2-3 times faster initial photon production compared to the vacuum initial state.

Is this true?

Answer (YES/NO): NO